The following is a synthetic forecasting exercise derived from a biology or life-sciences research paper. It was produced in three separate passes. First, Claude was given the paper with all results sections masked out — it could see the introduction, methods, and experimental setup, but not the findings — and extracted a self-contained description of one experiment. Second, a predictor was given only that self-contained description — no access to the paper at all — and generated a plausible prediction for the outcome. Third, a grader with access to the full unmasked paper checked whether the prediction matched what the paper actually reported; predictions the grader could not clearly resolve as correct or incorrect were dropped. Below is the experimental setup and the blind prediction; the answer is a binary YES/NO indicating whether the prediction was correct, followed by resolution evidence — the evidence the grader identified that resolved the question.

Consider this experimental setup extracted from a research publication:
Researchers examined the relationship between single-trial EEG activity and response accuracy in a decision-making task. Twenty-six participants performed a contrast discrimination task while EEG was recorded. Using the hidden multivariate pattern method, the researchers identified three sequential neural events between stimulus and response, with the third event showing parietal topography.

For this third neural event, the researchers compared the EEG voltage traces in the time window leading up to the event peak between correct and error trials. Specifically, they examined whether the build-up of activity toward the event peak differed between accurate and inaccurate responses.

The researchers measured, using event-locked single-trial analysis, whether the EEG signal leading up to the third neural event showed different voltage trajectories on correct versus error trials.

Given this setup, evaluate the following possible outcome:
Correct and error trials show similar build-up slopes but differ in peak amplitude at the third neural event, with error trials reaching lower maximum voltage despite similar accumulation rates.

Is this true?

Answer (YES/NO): NO